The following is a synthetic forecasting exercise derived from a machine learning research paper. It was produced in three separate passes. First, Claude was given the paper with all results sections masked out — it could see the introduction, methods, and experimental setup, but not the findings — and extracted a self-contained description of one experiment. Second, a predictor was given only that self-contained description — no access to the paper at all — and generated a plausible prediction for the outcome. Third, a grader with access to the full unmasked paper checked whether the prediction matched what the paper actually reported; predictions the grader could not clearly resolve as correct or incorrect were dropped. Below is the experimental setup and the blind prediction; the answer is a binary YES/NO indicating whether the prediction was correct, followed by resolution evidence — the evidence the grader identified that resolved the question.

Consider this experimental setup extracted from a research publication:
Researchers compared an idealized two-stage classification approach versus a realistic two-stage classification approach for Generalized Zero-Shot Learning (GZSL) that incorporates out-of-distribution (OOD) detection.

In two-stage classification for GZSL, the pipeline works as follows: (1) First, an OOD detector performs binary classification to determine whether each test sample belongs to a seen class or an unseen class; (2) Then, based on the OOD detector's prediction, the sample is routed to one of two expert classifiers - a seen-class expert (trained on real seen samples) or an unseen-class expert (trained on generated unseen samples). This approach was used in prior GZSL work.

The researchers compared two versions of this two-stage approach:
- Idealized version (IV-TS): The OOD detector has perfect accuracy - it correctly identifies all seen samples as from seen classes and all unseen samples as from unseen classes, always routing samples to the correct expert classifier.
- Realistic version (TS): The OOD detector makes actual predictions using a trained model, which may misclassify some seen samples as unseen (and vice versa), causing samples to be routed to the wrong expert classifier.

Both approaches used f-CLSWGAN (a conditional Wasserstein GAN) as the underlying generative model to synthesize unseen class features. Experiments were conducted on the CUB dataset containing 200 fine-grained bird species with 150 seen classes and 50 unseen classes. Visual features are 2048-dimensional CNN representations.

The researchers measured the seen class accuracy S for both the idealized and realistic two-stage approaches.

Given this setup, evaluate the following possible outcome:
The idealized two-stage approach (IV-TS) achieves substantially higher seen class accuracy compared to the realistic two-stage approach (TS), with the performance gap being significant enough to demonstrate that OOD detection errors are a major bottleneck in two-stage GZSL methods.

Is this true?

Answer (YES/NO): YES